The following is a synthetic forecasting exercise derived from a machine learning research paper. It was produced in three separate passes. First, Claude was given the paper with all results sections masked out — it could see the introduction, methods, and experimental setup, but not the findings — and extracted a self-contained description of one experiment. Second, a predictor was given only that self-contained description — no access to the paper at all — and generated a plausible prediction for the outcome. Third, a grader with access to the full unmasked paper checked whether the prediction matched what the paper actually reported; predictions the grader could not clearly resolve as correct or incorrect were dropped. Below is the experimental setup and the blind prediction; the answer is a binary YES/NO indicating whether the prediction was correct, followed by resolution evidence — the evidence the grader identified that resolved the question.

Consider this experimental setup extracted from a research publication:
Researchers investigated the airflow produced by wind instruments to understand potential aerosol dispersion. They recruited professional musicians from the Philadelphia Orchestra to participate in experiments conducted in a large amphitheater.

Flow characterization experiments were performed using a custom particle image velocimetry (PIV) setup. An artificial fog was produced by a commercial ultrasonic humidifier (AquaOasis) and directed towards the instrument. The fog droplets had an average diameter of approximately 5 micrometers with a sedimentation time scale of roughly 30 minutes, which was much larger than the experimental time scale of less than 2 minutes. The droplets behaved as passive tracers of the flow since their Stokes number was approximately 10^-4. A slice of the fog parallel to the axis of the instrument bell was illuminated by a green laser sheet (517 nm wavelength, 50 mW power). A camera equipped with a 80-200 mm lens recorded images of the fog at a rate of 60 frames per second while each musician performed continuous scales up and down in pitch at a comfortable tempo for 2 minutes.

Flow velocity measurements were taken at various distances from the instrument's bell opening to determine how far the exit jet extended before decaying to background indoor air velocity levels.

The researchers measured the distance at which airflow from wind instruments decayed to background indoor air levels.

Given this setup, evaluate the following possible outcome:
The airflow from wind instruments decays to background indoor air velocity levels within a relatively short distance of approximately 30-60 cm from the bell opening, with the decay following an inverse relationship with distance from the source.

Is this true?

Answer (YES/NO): NO